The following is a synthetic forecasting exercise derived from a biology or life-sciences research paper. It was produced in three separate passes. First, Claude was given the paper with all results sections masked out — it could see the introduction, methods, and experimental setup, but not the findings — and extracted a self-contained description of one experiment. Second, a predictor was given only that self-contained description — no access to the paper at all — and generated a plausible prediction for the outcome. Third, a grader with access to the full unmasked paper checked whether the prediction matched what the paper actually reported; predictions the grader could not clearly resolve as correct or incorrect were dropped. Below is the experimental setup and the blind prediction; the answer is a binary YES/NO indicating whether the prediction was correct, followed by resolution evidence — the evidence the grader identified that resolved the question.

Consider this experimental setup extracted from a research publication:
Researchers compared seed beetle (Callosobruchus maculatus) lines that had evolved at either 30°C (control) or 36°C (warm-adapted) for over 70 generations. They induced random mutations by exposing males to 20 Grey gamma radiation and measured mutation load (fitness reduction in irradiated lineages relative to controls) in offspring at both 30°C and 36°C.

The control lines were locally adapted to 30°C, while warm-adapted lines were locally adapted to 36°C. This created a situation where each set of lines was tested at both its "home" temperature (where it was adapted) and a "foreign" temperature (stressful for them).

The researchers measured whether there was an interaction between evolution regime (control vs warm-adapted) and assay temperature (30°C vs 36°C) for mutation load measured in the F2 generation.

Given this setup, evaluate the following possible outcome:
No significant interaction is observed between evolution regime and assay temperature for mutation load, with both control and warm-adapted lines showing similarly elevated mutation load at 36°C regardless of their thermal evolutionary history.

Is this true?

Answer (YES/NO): YES